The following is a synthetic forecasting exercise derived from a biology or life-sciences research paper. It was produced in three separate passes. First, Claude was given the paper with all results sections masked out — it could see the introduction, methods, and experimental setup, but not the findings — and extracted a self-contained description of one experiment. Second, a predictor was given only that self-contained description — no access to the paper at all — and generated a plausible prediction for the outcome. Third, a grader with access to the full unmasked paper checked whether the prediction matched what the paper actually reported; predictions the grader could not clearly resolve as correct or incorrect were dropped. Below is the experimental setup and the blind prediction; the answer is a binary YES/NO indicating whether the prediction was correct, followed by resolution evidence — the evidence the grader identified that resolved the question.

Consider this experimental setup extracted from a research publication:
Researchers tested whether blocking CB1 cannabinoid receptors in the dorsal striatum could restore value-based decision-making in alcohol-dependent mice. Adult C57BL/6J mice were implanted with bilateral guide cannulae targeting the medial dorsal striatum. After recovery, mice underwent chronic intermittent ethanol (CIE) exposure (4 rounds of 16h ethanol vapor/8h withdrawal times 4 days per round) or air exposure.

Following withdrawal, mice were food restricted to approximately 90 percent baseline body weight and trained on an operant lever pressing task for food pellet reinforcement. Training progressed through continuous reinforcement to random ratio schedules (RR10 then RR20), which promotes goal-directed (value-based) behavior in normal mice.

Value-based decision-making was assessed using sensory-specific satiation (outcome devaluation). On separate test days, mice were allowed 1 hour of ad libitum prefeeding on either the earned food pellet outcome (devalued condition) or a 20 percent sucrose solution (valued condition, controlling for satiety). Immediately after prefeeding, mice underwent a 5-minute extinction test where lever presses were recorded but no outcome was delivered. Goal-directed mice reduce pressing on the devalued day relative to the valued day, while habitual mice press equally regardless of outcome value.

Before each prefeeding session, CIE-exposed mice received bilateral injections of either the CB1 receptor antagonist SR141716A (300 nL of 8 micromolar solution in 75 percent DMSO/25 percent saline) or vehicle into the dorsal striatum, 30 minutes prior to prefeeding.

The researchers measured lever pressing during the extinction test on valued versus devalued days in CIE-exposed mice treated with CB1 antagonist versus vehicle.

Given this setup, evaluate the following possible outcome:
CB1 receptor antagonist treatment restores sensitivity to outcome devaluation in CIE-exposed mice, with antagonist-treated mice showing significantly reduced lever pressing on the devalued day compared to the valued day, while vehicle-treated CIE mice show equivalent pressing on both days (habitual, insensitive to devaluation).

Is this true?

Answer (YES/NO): YES